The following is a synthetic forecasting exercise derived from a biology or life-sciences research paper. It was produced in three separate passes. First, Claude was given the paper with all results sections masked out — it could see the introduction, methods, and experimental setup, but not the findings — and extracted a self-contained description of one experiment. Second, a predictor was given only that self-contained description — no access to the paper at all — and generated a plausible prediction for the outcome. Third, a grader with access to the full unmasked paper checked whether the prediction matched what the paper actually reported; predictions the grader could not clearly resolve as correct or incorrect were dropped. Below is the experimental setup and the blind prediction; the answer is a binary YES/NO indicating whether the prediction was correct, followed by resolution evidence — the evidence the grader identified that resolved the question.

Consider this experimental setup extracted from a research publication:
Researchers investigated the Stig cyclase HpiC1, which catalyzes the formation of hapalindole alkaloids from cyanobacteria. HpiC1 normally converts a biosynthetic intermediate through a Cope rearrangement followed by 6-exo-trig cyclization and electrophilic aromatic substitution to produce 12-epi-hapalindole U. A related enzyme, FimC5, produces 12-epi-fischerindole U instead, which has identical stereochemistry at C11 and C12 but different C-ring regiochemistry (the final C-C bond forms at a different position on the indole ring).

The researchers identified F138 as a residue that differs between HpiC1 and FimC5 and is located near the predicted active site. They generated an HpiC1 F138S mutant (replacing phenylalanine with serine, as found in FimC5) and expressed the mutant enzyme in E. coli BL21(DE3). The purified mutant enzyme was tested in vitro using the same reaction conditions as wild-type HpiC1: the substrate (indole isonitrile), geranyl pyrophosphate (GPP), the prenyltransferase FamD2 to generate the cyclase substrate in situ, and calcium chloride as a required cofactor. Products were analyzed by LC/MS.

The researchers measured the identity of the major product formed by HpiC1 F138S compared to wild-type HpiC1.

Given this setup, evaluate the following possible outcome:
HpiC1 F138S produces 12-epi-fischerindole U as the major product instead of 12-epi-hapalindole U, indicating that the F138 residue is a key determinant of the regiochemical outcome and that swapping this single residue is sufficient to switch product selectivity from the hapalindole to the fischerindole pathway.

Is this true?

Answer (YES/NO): NO